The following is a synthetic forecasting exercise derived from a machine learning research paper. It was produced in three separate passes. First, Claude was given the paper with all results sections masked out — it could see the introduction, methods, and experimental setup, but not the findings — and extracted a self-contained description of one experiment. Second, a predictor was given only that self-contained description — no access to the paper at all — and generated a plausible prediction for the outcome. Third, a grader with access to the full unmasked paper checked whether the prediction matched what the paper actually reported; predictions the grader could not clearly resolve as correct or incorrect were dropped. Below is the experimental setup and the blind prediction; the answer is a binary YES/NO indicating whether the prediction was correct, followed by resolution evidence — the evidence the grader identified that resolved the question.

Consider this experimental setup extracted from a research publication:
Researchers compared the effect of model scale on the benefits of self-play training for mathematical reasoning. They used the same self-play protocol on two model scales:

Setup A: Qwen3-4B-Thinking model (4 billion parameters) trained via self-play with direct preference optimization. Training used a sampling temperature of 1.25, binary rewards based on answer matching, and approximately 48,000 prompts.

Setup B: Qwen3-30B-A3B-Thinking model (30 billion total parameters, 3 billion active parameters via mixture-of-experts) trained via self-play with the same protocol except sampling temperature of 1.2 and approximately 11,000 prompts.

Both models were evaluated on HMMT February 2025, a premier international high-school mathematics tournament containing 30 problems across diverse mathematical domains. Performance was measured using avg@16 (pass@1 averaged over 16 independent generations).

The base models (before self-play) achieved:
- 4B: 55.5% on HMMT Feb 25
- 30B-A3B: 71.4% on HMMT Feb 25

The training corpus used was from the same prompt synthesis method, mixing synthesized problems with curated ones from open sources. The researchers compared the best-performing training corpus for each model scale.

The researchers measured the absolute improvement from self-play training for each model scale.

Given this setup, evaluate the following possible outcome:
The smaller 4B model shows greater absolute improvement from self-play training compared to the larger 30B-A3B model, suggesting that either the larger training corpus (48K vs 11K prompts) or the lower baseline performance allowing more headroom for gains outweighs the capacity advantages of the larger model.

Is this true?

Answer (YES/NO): YES